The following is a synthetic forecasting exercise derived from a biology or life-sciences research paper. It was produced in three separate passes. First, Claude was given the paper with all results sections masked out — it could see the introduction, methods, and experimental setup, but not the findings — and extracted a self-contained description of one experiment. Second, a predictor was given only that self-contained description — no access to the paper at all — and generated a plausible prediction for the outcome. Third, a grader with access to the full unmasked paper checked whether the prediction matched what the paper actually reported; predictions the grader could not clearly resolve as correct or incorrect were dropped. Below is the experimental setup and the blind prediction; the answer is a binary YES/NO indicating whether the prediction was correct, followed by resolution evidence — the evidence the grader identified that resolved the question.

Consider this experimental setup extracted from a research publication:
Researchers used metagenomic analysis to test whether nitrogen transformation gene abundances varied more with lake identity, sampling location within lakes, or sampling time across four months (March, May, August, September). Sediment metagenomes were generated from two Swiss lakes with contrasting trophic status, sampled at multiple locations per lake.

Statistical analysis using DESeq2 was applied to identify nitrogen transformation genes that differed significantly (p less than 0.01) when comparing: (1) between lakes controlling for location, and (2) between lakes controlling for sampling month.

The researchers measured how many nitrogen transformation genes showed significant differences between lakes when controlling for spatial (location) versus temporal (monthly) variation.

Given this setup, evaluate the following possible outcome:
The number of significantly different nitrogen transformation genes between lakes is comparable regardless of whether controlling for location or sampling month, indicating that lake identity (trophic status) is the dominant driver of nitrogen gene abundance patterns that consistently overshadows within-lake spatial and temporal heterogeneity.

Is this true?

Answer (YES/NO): NO